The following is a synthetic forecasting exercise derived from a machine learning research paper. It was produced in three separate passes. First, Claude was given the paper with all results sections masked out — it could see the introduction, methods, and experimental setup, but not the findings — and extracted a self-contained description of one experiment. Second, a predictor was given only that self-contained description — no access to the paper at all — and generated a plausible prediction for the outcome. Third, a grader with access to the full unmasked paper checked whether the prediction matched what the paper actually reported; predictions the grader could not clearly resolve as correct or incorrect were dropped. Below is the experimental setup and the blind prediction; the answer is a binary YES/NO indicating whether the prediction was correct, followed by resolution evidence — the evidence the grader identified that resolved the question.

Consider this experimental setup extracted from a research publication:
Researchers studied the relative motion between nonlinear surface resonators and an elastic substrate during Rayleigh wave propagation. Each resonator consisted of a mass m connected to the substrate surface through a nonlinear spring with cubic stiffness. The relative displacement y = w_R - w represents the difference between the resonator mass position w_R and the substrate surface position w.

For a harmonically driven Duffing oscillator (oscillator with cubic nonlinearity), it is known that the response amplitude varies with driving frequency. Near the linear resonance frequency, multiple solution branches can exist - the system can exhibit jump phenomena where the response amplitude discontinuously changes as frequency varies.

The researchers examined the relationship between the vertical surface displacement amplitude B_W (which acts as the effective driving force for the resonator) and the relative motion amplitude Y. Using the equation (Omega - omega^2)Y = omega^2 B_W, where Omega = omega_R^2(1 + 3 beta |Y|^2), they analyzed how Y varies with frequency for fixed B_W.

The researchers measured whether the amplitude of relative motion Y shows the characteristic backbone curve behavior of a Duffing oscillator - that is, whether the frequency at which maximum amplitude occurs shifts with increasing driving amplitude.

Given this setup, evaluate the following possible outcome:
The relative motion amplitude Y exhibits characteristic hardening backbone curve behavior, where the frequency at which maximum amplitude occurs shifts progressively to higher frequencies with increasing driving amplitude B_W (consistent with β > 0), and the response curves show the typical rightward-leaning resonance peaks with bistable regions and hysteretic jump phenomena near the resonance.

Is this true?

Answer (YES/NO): YES